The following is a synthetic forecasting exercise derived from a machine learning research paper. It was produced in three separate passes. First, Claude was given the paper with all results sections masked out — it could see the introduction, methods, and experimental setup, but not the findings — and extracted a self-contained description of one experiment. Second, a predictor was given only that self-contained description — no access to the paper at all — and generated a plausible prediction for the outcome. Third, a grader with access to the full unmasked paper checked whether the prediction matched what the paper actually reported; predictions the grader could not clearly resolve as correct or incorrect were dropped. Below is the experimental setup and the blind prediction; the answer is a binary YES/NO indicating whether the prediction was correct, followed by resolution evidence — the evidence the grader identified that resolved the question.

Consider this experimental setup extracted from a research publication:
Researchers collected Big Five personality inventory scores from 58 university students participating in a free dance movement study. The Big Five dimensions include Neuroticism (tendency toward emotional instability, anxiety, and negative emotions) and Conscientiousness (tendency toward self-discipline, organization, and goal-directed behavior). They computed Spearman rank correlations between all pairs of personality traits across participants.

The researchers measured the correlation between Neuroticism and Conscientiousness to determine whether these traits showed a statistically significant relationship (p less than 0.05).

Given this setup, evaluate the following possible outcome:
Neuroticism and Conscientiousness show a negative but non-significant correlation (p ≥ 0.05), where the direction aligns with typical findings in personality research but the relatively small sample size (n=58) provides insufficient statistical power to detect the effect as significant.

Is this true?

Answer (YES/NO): NO